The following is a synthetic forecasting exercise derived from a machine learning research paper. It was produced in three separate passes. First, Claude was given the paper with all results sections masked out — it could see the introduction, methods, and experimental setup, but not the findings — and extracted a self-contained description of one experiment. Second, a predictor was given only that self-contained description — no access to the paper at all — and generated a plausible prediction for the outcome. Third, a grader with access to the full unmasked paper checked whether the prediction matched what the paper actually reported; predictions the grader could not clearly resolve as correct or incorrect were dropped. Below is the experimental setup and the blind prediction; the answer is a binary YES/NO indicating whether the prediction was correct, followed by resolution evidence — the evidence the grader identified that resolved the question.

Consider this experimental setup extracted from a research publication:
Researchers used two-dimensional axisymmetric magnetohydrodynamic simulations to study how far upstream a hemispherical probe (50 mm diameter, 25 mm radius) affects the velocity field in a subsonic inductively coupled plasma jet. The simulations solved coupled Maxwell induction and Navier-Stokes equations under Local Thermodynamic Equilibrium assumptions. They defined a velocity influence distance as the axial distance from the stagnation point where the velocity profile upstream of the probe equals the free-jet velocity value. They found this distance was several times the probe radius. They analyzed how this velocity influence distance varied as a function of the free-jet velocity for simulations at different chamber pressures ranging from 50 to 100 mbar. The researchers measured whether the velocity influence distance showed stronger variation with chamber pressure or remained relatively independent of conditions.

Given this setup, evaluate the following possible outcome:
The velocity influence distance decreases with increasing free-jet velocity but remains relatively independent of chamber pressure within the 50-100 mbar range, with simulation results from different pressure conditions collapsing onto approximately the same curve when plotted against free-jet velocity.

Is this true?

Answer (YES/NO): NO